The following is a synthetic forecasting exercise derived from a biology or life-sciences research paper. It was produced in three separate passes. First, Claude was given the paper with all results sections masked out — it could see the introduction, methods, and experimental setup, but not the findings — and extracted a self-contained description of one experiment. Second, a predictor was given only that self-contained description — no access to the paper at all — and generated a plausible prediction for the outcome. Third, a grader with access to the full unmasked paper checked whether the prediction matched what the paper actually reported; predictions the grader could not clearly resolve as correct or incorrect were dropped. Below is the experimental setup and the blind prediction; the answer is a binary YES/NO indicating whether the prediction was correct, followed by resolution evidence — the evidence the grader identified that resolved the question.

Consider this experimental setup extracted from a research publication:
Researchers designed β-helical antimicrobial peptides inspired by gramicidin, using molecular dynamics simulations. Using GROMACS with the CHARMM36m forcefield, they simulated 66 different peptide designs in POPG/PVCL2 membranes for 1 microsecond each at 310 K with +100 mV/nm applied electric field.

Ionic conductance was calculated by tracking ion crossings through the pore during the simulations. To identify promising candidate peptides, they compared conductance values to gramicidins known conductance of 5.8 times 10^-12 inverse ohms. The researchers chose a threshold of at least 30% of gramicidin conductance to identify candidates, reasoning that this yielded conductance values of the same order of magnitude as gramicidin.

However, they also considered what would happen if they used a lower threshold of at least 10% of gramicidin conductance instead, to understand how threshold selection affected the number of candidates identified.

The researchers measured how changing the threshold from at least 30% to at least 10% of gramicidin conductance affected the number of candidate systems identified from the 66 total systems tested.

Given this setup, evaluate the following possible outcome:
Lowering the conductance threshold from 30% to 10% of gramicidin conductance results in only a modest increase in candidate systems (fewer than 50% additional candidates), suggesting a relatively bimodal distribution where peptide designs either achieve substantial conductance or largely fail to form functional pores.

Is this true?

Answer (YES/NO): NO